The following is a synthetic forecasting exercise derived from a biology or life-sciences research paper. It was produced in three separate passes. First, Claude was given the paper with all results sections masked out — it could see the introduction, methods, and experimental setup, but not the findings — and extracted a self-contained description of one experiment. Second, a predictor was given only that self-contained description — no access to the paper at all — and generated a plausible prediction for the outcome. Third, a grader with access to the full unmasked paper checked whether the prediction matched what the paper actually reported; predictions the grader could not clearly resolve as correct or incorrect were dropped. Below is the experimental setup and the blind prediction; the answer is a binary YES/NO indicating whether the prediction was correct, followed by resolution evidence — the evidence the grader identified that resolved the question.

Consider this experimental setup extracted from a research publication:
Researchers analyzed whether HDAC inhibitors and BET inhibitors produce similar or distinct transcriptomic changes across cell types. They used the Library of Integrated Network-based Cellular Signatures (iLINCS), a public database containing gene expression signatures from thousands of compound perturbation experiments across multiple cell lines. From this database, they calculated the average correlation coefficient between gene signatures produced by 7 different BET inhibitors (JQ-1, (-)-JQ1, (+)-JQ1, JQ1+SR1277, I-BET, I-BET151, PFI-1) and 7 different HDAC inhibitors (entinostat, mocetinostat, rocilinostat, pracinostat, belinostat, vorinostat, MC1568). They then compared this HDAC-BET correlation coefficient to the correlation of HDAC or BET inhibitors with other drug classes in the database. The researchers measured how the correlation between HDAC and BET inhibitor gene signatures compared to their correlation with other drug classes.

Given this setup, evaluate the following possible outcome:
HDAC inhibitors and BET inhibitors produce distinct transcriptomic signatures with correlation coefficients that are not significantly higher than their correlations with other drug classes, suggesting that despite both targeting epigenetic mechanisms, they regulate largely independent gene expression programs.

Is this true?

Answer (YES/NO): NO